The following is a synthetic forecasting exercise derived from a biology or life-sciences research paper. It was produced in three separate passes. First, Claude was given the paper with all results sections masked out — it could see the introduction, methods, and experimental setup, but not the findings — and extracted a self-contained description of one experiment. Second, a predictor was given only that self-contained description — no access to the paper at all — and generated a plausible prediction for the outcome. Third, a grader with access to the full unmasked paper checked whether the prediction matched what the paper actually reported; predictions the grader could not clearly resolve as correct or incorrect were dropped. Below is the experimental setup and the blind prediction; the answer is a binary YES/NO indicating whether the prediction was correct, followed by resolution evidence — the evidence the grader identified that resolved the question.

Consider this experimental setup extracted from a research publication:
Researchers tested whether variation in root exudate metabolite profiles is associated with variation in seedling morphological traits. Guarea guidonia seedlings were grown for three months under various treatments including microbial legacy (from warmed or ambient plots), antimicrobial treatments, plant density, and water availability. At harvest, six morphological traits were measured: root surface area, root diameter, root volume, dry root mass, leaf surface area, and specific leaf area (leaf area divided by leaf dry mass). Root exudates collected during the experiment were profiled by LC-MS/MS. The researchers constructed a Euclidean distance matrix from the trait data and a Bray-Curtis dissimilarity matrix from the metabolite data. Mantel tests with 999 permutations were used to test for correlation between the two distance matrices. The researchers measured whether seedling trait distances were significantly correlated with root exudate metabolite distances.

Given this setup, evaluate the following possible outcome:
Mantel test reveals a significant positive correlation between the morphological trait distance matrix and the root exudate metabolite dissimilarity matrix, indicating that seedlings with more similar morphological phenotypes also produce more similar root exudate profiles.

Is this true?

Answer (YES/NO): YES